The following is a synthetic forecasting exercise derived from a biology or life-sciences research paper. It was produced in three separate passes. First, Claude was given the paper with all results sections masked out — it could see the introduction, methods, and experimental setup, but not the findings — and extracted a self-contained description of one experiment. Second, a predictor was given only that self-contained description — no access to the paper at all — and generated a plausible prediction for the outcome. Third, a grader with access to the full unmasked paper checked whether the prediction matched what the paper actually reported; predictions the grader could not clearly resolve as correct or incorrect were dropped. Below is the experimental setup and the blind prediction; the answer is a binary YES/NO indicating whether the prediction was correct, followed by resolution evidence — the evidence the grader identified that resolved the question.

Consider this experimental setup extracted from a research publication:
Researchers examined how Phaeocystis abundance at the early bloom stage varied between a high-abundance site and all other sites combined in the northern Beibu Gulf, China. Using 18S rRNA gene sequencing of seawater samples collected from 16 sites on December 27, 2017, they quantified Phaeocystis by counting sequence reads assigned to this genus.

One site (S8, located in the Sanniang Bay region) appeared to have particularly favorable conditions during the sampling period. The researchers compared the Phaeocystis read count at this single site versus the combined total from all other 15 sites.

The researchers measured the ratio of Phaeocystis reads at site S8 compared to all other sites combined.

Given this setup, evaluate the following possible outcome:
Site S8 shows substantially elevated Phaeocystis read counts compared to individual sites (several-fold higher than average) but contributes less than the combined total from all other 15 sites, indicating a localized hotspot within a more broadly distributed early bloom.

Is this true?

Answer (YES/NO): NO